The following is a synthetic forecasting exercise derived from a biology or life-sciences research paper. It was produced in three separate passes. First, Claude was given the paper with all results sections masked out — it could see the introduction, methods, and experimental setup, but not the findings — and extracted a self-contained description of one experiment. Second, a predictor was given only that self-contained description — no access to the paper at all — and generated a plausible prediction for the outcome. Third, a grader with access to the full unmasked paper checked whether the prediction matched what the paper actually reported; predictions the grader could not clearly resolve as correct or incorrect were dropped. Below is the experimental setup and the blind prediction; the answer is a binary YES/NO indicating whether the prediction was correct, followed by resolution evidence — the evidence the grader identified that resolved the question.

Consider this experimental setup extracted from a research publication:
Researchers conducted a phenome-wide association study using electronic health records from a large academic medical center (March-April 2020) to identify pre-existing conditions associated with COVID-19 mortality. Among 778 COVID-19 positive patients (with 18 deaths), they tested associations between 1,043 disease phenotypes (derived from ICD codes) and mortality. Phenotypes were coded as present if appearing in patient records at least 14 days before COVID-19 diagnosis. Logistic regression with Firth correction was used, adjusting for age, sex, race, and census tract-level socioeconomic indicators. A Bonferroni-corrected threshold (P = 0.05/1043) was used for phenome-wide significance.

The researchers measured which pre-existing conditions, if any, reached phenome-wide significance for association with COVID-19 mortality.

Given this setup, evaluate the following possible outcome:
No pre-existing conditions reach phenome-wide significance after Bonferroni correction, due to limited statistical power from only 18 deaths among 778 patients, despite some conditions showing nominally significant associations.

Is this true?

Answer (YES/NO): NO